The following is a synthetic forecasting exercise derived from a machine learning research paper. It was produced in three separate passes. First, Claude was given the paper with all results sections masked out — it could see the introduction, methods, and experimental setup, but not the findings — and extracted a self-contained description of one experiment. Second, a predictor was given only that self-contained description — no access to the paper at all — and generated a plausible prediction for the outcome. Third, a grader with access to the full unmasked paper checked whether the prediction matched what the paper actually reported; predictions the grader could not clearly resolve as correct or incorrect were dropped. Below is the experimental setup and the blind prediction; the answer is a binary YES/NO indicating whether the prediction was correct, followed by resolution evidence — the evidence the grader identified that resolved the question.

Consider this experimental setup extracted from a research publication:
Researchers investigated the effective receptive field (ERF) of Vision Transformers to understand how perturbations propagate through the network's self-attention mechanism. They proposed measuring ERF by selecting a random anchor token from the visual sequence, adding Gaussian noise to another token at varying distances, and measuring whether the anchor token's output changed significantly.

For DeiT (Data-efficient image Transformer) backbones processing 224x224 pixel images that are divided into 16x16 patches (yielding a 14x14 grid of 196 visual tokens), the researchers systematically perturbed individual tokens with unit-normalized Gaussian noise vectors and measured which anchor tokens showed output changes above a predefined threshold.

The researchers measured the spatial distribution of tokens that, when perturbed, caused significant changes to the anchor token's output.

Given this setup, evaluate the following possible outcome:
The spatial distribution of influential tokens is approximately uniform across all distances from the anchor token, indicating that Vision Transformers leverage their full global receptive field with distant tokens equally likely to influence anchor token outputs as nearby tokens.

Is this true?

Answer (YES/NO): NO